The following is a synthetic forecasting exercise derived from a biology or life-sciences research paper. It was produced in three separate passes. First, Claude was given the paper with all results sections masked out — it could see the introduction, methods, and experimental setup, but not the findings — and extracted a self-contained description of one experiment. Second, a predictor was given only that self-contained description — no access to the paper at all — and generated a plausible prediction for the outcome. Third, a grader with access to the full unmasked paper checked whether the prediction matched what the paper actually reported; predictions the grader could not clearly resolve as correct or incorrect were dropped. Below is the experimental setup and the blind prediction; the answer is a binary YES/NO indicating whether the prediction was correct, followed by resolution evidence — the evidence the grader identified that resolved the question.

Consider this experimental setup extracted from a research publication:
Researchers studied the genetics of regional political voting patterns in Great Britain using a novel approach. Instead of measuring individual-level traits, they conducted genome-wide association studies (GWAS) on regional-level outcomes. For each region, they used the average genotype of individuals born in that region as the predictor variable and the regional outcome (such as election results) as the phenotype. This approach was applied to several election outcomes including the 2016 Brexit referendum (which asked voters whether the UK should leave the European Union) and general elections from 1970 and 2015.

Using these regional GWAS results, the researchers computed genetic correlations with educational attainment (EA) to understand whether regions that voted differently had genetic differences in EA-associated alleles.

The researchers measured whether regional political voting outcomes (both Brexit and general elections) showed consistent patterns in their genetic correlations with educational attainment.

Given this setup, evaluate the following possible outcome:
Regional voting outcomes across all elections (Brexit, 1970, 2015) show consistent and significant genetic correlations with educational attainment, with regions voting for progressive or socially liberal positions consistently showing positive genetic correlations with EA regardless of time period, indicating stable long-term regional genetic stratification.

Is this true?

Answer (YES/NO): NO